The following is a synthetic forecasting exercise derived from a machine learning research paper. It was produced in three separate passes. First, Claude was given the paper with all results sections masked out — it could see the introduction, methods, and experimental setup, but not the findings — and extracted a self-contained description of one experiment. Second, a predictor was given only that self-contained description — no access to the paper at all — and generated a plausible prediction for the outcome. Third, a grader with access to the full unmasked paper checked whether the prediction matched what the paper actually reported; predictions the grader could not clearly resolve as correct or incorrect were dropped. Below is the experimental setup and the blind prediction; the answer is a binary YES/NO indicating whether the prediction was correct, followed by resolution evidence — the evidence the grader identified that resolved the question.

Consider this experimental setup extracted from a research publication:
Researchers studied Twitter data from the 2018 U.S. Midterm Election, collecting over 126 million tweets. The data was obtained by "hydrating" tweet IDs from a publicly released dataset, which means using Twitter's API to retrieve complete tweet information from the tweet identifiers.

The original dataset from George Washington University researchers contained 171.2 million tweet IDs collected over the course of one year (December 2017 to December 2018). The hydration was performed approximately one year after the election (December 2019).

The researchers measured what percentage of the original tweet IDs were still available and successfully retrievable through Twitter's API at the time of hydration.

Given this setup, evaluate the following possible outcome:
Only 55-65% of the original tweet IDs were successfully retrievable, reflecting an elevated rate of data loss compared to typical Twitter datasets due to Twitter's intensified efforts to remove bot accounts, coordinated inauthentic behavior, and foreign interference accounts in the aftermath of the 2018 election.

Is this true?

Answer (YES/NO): NO